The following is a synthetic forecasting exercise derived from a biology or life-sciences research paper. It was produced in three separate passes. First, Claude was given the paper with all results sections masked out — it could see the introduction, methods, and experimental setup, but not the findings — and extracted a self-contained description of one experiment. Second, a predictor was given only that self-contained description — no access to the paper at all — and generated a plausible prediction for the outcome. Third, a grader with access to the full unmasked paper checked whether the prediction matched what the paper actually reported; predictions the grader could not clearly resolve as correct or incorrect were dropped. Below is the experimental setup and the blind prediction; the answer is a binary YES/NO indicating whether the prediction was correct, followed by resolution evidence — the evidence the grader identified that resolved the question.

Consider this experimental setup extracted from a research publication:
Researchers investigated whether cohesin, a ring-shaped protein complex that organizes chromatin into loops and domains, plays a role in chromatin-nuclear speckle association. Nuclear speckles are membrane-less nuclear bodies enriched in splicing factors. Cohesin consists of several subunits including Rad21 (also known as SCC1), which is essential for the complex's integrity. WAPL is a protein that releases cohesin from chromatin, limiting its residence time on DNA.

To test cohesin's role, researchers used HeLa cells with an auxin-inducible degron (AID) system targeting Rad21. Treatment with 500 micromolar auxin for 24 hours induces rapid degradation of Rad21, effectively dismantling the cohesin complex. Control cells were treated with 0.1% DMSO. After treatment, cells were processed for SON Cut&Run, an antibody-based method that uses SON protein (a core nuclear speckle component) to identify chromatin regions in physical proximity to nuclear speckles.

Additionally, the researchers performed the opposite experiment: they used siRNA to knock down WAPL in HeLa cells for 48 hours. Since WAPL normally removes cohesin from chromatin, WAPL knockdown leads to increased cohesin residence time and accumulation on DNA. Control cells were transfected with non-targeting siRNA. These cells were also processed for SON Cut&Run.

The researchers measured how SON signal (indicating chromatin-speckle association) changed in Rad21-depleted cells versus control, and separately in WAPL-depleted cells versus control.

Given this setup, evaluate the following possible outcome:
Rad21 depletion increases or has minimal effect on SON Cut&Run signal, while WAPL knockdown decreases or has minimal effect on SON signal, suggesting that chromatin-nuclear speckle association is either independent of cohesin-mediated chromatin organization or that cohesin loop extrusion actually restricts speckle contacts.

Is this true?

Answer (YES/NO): NO